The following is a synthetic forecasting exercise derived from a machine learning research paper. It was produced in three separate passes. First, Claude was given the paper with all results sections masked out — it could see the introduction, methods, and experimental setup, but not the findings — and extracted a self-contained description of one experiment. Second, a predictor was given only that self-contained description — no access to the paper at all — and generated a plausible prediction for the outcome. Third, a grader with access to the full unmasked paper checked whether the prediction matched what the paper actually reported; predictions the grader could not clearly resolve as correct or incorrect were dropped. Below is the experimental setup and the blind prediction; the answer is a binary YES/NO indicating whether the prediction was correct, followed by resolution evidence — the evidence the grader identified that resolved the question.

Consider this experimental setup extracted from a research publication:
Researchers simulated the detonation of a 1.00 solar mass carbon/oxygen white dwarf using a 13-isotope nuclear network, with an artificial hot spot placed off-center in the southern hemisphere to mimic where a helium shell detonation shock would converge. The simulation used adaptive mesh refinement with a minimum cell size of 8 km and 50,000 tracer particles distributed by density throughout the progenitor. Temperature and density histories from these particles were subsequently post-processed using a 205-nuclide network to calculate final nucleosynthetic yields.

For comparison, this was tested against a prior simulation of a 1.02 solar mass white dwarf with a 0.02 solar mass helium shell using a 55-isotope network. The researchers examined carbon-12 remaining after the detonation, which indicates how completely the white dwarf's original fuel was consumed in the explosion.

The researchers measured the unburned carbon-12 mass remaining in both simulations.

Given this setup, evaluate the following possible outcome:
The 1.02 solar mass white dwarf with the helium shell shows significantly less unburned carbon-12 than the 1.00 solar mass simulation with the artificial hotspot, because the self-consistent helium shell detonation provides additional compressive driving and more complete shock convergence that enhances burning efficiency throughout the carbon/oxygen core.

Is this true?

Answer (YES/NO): NO